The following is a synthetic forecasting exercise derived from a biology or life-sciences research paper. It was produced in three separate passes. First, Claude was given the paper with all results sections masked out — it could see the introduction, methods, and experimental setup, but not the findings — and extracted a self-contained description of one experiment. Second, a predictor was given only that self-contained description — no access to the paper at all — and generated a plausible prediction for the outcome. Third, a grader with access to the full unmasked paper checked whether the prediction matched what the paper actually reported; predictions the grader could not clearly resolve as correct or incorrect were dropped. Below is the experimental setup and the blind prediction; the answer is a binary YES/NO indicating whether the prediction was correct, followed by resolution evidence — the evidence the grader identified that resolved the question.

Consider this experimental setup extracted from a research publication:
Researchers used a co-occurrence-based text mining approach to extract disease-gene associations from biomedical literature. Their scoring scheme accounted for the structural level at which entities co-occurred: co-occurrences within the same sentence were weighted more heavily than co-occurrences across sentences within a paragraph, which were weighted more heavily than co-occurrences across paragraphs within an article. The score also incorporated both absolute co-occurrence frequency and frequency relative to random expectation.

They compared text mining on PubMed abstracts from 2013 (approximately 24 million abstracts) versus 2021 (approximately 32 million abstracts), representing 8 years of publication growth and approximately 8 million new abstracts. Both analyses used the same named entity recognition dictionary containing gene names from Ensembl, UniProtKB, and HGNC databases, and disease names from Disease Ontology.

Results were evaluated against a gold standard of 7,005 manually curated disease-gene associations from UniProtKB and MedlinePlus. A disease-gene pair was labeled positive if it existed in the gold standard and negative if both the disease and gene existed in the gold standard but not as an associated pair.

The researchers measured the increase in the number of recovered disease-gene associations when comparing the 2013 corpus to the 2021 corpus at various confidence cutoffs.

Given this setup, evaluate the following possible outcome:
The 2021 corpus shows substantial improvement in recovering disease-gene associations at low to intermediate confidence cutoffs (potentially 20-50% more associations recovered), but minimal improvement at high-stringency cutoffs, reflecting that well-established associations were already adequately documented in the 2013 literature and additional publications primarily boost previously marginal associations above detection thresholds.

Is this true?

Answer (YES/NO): NO